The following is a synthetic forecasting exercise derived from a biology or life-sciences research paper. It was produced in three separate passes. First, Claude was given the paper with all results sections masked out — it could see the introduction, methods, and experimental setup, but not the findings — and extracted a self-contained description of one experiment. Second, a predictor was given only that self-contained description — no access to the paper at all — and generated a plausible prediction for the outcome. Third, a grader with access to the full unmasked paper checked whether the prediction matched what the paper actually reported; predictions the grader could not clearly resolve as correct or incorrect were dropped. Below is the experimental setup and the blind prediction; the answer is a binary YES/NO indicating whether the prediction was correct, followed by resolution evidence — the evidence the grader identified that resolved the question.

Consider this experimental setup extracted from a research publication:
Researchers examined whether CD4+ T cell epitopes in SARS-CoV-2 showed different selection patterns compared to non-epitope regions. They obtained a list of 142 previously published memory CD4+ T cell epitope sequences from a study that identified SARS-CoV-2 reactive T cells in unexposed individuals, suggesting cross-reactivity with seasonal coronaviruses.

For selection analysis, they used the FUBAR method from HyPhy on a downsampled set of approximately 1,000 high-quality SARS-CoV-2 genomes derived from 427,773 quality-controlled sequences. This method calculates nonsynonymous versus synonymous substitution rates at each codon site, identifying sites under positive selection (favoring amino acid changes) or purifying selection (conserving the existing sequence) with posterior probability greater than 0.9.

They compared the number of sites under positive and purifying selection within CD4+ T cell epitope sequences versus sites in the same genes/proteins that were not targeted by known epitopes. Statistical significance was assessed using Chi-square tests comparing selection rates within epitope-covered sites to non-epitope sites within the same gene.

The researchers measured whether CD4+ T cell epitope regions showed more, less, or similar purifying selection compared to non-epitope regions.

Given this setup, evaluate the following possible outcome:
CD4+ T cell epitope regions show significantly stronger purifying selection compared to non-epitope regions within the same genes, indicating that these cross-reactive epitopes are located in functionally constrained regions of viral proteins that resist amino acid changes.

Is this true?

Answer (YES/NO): YES